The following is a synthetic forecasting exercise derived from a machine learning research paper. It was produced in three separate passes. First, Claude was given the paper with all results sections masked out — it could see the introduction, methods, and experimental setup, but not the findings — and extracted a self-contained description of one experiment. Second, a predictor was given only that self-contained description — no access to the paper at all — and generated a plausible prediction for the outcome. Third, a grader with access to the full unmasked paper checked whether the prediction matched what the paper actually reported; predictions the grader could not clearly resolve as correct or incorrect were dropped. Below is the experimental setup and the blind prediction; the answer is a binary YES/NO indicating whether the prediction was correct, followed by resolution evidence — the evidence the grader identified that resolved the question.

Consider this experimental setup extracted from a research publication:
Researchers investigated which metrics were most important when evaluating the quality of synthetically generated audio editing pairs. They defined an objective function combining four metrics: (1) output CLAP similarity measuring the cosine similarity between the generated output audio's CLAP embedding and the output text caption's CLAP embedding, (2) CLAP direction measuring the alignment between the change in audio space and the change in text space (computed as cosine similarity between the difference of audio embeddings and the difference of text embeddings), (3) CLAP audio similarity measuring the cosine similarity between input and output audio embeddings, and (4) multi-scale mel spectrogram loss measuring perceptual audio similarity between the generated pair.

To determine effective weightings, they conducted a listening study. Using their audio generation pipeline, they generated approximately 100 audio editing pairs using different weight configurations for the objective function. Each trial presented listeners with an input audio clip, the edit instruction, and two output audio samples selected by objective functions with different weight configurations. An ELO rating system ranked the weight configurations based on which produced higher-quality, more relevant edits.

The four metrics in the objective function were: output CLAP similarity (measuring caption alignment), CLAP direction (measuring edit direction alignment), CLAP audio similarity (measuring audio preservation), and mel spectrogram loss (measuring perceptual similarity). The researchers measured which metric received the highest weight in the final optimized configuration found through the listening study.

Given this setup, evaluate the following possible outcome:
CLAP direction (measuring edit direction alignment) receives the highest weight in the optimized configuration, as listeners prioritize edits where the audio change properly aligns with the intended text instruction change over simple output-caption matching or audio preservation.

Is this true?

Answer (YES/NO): YES